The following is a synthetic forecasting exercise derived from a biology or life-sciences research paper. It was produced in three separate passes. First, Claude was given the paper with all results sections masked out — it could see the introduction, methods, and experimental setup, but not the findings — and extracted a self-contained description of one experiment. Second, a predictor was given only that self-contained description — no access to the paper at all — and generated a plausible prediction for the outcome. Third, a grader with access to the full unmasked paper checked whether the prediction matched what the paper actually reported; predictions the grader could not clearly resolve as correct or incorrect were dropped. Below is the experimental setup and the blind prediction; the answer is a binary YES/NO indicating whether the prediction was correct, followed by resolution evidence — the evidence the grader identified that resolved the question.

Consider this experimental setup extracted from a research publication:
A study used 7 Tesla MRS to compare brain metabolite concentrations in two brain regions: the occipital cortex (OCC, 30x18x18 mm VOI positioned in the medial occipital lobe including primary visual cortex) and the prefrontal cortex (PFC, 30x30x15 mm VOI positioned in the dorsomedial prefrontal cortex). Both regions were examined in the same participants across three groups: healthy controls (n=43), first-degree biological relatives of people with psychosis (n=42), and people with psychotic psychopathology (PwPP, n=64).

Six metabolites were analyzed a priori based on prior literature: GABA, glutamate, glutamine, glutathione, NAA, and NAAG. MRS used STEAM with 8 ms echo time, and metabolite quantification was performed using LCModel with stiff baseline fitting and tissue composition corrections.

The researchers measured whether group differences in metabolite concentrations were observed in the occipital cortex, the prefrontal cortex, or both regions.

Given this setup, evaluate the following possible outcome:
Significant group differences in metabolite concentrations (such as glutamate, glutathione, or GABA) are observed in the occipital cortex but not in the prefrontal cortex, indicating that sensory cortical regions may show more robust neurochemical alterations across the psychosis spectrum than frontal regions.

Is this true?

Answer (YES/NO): NO